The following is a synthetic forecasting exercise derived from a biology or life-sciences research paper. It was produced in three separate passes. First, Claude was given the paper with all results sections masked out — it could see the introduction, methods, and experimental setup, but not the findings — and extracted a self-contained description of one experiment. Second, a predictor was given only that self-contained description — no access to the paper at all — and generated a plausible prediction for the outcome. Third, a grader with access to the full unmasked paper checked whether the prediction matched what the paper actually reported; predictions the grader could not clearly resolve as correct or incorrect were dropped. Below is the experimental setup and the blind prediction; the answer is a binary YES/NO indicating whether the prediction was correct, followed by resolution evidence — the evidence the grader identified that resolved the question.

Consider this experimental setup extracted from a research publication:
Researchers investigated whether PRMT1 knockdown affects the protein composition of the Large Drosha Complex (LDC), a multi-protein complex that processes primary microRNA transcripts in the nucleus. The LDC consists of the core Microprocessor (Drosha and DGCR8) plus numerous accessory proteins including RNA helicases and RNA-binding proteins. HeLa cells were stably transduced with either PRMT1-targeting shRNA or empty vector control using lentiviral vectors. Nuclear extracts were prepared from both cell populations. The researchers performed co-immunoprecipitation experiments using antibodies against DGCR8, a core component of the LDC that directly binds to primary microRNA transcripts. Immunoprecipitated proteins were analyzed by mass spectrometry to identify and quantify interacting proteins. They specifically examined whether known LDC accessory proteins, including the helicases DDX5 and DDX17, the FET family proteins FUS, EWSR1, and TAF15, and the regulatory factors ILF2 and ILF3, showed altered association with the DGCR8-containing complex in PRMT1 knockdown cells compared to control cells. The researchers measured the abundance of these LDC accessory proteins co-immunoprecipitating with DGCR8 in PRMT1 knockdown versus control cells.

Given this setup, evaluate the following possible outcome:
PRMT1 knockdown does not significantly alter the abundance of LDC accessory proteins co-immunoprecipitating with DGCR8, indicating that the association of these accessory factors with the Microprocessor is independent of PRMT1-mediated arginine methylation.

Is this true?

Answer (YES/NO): YES